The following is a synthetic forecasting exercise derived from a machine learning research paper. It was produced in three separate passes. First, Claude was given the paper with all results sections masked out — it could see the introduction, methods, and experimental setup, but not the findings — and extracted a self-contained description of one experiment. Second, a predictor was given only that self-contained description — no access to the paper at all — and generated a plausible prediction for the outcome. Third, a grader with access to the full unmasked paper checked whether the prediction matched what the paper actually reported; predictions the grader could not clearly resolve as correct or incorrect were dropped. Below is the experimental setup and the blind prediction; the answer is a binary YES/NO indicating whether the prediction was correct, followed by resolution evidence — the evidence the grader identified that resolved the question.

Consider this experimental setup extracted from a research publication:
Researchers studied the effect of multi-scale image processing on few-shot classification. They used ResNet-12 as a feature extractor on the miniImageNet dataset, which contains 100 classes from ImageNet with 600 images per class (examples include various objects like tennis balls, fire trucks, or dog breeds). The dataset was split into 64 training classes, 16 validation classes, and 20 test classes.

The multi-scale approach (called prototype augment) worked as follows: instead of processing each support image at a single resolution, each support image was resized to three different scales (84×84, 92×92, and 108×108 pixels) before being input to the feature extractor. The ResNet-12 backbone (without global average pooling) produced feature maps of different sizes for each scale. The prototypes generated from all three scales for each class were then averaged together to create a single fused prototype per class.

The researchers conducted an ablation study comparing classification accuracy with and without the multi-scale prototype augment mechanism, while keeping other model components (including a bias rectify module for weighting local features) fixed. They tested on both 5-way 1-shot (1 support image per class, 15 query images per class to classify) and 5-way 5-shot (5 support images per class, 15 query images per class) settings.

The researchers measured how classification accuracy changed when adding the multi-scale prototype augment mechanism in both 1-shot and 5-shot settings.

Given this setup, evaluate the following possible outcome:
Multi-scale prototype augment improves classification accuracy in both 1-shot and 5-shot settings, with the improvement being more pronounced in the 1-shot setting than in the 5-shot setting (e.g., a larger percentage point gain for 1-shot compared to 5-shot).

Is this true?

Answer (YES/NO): YES